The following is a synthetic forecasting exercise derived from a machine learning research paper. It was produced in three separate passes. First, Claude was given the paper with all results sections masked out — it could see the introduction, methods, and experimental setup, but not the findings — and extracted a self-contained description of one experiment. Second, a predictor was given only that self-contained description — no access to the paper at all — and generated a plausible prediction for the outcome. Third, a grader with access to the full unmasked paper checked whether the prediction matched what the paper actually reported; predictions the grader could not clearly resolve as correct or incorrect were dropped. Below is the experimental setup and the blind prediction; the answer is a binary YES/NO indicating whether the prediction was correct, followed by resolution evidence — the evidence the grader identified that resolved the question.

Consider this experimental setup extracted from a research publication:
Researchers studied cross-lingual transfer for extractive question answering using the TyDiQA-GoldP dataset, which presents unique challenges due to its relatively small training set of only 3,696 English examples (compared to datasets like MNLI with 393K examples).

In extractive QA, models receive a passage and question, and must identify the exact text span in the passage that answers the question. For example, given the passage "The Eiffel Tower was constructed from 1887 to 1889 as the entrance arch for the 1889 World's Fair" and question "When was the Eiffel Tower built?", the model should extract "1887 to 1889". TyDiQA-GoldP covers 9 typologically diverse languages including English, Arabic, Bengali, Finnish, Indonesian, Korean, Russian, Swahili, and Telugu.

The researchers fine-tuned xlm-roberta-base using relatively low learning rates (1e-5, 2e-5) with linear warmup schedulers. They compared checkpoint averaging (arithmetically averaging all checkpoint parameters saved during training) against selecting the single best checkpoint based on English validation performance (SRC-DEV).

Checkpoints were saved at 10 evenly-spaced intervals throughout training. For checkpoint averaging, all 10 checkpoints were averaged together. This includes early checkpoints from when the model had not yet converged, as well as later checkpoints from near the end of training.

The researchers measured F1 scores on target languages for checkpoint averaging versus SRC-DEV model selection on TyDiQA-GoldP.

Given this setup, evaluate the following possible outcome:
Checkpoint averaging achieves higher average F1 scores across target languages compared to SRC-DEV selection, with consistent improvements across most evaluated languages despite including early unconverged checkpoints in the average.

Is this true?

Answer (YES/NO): NO